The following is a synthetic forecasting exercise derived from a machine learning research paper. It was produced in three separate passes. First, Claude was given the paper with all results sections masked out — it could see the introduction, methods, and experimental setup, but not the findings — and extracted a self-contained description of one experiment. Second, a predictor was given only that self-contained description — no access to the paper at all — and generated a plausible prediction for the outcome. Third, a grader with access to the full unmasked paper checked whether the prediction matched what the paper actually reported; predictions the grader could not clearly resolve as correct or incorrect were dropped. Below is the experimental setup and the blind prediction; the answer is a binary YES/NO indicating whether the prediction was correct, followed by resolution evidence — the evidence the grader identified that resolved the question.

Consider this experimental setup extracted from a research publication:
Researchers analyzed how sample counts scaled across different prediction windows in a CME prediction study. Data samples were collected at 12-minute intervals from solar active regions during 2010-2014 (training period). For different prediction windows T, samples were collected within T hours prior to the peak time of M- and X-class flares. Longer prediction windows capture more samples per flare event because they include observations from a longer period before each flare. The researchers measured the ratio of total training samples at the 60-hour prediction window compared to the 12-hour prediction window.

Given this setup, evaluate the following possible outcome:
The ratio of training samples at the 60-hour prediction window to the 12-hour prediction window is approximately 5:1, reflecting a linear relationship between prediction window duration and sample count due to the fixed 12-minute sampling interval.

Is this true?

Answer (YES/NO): NO